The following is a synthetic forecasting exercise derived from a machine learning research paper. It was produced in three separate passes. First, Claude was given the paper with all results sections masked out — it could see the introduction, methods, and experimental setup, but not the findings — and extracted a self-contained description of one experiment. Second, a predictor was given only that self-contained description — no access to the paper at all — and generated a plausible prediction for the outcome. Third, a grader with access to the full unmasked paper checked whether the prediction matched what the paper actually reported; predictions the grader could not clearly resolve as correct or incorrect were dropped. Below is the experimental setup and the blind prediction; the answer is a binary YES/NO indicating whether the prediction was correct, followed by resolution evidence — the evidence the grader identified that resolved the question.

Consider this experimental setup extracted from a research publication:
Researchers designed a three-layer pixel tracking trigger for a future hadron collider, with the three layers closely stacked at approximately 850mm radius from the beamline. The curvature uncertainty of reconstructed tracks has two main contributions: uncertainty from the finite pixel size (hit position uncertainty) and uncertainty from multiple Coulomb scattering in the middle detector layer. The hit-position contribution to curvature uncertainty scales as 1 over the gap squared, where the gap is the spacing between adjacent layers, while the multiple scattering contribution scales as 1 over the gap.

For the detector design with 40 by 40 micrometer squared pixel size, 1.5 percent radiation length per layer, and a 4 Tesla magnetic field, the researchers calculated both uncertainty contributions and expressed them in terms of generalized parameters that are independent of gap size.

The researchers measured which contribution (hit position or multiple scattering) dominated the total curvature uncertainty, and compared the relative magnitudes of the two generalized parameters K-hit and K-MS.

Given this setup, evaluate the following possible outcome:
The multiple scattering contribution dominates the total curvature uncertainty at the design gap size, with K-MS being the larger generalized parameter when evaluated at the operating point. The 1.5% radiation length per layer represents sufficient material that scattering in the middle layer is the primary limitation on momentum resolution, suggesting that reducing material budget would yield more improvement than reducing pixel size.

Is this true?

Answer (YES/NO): NO